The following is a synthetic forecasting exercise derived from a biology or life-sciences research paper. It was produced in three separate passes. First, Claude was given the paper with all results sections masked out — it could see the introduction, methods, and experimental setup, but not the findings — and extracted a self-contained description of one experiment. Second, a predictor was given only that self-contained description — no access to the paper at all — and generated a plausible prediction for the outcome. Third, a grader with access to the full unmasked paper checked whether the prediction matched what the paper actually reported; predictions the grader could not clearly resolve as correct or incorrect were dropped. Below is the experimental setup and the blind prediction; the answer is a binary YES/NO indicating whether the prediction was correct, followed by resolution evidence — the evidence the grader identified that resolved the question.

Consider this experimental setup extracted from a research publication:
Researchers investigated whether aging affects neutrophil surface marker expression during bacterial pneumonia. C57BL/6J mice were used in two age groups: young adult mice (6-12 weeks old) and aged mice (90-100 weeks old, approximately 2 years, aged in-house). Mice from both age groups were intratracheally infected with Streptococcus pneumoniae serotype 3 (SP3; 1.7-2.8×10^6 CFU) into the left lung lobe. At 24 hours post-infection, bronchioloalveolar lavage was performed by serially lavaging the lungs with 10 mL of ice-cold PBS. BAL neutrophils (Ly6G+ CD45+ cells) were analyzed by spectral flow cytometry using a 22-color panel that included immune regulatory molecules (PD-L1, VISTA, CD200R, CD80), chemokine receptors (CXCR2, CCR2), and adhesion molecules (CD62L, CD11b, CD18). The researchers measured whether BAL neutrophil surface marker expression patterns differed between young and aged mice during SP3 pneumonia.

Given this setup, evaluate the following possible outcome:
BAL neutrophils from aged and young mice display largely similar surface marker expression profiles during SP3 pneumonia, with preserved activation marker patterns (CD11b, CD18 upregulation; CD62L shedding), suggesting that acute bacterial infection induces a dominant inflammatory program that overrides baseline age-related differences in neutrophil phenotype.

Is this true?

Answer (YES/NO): NO